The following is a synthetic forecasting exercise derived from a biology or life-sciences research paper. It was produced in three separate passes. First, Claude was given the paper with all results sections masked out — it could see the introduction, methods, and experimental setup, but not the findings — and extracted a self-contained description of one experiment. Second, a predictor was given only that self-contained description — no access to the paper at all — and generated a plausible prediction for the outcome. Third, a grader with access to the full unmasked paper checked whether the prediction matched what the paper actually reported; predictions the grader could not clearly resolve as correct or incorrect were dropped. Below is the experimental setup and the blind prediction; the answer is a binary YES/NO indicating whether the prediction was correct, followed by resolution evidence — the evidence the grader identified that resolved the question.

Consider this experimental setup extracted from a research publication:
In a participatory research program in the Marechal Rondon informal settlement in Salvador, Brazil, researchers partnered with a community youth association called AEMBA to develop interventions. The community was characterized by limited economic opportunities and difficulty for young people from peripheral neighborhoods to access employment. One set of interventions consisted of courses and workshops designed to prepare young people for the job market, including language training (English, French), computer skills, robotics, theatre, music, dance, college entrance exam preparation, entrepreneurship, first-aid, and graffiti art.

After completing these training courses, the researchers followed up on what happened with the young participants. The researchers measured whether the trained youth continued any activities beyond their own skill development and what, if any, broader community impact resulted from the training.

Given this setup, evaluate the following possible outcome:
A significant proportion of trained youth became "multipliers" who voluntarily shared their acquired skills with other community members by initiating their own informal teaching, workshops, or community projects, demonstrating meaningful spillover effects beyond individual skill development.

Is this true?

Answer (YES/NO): NO